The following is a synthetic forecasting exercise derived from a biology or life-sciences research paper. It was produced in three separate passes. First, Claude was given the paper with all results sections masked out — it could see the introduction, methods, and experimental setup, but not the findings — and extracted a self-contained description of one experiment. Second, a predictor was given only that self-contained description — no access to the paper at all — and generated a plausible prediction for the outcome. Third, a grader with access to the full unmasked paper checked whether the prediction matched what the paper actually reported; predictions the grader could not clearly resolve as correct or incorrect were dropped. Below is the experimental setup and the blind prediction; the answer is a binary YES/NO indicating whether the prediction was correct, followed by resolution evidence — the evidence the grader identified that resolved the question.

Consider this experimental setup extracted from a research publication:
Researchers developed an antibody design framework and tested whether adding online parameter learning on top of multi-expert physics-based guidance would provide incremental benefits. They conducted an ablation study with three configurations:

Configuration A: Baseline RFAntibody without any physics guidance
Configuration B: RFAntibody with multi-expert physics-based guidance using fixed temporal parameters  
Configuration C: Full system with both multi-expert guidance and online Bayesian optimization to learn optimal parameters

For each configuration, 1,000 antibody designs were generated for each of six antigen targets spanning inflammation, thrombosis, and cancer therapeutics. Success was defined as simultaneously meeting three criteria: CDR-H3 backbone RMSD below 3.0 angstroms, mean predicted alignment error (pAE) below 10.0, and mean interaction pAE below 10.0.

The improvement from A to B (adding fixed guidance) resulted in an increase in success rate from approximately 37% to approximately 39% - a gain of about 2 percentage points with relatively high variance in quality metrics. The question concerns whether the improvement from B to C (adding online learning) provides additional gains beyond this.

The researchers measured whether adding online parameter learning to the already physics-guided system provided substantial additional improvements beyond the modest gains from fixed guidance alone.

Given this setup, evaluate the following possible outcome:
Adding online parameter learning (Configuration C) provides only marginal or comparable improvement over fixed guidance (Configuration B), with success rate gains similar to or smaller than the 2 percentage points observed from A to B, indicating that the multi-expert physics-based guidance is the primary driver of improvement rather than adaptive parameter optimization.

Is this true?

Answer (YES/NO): NO